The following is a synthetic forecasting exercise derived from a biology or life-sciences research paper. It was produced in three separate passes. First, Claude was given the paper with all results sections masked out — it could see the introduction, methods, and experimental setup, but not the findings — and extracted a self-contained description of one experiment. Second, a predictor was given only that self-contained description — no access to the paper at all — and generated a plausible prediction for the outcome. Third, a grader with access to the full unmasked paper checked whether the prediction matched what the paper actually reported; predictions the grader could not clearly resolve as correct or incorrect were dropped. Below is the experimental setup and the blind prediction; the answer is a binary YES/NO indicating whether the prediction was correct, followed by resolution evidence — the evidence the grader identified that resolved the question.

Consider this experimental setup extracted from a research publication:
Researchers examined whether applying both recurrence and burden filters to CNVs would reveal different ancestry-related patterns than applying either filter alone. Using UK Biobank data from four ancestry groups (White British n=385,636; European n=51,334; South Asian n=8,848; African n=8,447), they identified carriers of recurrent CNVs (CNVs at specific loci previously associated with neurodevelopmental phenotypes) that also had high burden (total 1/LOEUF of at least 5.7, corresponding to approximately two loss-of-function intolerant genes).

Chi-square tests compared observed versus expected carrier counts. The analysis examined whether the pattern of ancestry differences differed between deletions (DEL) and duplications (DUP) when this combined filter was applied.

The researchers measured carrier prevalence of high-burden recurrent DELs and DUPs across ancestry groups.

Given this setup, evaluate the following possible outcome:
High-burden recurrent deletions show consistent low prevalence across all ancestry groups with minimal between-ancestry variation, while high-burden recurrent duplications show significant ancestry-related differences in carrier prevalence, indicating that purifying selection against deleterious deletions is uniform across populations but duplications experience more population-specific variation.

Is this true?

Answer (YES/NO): NO